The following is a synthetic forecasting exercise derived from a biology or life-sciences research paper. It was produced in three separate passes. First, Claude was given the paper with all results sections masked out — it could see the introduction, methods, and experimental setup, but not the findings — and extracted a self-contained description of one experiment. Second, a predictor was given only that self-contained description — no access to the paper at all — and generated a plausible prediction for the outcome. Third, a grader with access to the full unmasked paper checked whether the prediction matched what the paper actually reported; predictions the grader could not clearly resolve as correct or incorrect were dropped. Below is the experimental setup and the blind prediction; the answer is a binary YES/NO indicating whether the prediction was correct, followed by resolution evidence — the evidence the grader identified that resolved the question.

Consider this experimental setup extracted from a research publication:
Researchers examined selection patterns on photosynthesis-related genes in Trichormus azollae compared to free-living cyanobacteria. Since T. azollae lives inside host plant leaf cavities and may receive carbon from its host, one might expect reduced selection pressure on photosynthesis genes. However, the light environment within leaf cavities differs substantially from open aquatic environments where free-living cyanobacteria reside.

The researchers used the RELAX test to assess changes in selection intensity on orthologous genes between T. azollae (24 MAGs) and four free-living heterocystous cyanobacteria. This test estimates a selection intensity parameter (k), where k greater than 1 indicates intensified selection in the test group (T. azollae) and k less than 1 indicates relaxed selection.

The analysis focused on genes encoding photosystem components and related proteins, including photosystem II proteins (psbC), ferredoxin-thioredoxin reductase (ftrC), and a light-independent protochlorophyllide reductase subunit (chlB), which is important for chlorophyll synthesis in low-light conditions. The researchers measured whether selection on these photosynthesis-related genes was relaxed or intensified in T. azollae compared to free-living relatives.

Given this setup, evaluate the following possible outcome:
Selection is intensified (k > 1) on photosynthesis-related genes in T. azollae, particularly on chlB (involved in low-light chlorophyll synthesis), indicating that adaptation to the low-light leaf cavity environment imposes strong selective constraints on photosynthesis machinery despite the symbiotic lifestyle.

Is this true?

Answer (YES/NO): YES